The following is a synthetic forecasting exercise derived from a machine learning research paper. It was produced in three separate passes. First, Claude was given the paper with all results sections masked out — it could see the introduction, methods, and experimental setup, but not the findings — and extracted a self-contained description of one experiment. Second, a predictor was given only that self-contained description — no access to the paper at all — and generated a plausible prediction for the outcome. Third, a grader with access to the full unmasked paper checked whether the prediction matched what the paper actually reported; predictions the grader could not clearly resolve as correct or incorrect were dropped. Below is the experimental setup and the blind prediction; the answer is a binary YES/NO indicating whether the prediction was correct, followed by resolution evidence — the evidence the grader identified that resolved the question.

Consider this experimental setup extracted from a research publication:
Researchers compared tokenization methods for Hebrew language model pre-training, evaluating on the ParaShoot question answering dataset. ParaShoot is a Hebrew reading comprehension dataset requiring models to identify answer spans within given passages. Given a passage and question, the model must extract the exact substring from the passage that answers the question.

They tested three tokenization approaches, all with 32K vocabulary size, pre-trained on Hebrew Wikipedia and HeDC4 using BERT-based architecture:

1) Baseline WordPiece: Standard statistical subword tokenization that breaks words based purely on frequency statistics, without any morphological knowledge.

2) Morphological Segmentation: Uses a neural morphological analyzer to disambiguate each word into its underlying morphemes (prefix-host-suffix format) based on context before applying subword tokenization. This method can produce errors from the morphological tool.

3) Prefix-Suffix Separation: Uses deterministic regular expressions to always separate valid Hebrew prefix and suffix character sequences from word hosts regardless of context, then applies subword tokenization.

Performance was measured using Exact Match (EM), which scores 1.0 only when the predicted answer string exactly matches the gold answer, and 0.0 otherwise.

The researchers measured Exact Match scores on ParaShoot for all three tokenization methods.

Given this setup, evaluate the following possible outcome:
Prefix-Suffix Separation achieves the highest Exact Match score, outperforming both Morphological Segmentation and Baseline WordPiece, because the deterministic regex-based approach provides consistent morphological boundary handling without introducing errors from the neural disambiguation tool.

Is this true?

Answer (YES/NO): NO